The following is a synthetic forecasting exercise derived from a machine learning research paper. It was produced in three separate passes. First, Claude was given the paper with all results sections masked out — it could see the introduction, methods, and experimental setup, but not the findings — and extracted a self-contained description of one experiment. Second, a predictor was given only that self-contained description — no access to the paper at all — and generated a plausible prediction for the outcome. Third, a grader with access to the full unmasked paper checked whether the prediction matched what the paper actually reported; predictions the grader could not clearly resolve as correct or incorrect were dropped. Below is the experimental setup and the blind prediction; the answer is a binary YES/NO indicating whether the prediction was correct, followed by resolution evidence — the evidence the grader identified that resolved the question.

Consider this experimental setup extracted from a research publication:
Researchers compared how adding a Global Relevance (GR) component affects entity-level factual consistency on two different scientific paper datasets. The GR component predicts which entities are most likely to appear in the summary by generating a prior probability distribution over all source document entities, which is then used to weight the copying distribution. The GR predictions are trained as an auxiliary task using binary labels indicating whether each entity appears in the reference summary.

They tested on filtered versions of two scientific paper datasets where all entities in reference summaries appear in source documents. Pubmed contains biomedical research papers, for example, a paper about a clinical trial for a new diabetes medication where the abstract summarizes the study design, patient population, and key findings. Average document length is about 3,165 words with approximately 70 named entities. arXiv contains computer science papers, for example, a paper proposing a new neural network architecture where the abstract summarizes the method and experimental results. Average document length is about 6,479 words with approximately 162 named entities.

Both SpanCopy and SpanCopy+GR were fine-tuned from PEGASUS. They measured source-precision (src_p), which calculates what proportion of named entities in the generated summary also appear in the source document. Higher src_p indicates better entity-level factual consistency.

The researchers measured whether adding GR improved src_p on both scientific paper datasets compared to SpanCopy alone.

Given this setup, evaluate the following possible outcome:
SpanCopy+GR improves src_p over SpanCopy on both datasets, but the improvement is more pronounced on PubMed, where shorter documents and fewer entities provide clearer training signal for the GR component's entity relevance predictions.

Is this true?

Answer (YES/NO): NO